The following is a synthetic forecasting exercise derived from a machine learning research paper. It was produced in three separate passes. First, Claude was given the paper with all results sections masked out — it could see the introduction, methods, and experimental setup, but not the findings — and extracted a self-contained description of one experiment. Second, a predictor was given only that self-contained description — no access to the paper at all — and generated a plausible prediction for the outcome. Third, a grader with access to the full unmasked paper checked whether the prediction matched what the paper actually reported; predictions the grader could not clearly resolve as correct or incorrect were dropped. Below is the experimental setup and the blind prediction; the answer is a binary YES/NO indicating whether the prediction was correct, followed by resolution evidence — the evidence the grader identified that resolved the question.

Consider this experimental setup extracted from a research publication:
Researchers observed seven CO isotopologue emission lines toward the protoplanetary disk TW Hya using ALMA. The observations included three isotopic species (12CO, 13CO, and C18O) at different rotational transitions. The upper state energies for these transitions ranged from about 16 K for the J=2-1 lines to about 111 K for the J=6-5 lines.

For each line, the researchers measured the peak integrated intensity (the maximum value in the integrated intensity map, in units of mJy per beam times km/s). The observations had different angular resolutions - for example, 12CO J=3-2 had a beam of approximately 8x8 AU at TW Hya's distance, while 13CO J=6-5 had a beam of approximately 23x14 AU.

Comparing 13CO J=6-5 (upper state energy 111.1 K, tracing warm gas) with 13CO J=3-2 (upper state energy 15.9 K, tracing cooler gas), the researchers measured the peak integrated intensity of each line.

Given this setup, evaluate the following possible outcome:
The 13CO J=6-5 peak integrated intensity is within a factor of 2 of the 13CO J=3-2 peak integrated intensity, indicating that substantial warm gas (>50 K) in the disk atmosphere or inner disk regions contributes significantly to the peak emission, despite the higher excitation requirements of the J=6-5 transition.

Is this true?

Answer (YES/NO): NO